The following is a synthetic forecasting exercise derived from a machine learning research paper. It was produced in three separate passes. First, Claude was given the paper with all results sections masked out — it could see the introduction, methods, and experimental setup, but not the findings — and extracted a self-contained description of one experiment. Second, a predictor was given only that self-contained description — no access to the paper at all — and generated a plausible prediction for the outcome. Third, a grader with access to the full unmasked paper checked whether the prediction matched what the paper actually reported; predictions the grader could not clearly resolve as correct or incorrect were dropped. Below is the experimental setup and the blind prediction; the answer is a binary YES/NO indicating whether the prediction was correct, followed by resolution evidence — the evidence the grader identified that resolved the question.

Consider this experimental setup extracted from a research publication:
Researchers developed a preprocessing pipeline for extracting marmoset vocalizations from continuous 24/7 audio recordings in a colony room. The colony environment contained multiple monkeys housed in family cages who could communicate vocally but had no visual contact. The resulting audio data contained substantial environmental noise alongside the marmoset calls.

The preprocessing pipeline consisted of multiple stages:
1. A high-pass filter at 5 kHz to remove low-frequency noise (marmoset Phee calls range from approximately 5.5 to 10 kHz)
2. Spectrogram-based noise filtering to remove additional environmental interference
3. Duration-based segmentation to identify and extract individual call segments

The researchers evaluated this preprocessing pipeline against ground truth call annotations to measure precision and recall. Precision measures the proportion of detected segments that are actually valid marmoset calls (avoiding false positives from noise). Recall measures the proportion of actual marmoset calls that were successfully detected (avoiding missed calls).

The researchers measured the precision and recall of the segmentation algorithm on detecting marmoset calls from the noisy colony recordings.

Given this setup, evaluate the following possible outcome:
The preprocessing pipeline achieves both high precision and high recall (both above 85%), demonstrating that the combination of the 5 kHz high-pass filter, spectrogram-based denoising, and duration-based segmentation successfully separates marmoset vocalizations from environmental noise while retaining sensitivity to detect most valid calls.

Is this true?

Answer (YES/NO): NO